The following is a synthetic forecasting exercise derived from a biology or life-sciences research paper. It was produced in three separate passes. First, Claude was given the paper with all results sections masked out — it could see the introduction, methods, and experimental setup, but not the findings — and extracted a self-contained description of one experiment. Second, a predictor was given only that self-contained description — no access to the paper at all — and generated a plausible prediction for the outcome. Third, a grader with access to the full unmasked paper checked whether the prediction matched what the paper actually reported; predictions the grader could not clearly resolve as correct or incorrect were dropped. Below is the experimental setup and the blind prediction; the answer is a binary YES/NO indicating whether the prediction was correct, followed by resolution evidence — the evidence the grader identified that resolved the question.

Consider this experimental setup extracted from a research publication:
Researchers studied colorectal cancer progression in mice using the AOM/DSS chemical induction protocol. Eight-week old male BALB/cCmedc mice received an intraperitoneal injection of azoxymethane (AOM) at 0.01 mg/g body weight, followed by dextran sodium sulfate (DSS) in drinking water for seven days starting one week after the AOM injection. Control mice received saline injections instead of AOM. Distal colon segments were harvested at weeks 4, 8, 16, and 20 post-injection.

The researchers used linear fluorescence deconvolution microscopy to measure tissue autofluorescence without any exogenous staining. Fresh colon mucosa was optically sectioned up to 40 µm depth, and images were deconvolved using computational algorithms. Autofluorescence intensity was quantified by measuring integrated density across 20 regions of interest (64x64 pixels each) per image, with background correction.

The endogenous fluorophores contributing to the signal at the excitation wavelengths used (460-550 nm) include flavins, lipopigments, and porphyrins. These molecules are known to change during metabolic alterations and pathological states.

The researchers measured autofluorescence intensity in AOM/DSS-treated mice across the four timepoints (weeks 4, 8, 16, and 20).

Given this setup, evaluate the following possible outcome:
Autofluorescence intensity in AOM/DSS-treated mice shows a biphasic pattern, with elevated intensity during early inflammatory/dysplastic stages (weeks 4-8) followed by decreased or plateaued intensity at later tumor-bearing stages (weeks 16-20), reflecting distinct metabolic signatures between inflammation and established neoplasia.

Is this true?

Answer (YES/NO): NO